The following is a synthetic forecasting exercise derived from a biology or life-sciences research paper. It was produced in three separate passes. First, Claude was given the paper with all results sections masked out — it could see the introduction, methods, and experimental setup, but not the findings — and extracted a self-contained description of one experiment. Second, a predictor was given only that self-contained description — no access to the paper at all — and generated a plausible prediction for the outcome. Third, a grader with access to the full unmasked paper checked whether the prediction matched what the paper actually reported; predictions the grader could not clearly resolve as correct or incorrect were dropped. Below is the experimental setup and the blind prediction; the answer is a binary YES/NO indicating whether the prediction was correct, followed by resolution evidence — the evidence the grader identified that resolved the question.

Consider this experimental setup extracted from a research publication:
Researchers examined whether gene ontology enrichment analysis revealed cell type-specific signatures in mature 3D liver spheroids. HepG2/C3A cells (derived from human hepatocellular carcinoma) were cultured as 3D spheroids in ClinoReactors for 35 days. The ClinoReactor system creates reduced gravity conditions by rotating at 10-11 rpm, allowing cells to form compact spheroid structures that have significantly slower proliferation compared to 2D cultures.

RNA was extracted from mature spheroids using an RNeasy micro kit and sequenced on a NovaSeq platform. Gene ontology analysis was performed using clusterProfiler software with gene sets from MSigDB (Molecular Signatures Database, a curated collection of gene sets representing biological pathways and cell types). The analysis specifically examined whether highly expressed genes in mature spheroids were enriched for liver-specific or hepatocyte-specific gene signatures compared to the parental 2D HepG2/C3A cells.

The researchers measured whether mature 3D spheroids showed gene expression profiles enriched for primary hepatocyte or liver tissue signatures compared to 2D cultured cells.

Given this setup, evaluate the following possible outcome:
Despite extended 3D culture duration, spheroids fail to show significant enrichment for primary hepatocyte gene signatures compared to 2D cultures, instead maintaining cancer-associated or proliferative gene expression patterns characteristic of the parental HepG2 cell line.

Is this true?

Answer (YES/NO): NO